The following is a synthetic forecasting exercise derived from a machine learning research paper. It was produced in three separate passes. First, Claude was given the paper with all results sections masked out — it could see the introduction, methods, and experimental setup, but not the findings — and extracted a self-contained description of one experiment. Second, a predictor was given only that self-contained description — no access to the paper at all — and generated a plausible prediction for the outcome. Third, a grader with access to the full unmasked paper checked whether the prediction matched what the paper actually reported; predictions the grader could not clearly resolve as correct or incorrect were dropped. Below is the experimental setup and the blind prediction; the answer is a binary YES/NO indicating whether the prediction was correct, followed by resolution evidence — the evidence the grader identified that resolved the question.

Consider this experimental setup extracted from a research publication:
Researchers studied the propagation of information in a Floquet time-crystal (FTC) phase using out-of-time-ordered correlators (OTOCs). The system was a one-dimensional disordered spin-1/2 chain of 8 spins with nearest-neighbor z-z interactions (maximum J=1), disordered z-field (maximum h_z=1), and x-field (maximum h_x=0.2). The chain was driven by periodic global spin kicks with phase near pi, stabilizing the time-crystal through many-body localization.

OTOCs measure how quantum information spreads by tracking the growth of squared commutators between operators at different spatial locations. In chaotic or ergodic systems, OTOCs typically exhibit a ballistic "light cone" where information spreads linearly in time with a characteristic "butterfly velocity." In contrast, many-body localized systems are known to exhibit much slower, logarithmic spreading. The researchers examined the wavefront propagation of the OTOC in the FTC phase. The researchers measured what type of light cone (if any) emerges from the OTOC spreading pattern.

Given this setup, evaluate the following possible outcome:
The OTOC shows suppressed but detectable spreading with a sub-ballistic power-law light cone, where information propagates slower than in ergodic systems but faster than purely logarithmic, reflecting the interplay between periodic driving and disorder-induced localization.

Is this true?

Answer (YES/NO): NO